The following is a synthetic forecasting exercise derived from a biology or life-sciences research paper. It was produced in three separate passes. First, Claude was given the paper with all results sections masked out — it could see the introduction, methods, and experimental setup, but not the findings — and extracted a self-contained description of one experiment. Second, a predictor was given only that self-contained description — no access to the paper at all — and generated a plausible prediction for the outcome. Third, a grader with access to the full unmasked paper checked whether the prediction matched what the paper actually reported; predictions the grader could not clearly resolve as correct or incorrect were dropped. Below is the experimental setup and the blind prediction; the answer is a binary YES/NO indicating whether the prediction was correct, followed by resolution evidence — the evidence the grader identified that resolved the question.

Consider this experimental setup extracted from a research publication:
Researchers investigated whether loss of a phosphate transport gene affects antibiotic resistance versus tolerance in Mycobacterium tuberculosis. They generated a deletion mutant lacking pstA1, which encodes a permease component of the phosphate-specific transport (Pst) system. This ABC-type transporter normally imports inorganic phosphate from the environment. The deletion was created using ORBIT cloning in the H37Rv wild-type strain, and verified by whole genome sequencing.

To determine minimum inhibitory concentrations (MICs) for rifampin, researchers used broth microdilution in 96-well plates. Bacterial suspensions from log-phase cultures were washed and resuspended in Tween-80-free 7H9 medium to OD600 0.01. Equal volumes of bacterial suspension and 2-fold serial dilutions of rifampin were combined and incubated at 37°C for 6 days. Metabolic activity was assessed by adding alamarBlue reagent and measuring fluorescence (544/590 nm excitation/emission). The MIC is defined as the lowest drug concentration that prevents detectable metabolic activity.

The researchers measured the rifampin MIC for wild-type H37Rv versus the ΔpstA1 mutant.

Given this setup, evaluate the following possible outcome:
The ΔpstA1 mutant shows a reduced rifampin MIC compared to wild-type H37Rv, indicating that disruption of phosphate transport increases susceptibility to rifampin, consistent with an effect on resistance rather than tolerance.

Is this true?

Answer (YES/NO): NO